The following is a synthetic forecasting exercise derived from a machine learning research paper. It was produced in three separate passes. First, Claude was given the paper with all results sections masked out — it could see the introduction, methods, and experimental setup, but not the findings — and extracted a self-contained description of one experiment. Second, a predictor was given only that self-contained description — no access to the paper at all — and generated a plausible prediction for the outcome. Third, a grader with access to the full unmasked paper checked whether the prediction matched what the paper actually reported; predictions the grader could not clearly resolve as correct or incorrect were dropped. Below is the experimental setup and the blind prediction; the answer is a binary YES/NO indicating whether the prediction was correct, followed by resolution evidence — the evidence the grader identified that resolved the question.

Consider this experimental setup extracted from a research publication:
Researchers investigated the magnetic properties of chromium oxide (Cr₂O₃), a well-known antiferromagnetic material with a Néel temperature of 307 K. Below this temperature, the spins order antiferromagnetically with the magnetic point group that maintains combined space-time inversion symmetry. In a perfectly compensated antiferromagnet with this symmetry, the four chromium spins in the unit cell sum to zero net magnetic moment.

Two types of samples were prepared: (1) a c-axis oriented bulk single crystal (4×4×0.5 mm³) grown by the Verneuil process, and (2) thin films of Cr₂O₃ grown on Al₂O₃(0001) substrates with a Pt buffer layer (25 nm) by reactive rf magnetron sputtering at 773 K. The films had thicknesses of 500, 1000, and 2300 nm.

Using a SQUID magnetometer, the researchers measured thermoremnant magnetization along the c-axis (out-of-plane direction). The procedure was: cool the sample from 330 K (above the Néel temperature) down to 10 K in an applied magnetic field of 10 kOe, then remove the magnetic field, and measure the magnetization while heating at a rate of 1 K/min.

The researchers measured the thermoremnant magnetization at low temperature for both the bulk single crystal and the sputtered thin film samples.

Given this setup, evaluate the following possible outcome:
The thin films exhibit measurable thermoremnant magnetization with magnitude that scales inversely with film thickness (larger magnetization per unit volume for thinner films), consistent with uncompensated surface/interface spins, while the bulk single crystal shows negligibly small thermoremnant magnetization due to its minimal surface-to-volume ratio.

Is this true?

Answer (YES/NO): NO